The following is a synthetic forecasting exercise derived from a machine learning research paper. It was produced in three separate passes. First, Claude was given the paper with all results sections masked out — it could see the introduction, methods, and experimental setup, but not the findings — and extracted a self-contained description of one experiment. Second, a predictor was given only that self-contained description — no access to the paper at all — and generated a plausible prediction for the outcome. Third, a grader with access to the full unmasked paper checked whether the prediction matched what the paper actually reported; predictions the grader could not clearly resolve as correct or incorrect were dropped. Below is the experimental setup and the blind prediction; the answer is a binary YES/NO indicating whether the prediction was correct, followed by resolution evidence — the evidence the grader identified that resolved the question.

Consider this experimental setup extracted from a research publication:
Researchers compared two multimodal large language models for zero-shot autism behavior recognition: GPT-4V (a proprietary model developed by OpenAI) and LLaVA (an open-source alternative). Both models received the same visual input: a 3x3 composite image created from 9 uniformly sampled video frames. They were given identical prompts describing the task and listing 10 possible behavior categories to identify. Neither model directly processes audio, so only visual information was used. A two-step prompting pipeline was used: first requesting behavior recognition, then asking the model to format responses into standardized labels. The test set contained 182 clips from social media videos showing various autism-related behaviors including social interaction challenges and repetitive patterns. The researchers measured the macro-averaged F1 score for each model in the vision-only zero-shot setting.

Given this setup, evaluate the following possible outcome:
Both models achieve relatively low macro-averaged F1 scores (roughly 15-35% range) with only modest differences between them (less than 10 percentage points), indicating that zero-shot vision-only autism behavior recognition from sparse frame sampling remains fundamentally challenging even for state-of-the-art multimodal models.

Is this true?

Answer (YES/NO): NO